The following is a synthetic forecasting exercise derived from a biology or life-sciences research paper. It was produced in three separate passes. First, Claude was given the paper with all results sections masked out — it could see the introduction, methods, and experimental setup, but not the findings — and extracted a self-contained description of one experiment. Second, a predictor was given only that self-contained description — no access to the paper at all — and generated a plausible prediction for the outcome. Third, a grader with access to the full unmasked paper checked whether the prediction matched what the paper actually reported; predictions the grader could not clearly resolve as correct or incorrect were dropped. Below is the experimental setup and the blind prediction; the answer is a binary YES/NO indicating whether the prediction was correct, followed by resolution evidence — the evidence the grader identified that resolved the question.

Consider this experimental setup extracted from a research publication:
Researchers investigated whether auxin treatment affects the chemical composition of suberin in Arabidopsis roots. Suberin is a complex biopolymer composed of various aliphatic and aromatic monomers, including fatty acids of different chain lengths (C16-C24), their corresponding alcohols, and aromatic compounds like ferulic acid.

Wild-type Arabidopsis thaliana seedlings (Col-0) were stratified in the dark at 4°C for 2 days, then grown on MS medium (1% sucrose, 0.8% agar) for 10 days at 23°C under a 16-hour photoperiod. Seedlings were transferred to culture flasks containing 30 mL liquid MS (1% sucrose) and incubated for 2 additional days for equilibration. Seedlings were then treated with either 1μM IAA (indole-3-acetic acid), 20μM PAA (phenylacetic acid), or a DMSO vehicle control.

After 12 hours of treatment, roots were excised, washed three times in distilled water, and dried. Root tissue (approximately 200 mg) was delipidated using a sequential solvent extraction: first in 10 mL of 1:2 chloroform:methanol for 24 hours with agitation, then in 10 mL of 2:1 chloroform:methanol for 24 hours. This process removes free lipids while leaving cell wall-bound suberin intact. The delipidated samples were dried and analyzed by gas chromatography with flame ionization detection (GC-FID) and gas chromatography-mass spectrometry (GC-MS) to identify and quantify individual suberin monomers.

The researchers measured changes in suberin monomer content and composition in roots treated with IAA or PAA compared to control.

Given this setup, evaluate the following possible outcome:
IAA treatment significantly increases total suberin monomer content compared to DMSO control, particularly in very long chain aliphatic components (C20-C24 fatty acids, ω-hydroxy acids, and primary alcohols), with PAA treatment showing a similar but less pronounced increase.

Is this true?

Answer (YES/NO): NO